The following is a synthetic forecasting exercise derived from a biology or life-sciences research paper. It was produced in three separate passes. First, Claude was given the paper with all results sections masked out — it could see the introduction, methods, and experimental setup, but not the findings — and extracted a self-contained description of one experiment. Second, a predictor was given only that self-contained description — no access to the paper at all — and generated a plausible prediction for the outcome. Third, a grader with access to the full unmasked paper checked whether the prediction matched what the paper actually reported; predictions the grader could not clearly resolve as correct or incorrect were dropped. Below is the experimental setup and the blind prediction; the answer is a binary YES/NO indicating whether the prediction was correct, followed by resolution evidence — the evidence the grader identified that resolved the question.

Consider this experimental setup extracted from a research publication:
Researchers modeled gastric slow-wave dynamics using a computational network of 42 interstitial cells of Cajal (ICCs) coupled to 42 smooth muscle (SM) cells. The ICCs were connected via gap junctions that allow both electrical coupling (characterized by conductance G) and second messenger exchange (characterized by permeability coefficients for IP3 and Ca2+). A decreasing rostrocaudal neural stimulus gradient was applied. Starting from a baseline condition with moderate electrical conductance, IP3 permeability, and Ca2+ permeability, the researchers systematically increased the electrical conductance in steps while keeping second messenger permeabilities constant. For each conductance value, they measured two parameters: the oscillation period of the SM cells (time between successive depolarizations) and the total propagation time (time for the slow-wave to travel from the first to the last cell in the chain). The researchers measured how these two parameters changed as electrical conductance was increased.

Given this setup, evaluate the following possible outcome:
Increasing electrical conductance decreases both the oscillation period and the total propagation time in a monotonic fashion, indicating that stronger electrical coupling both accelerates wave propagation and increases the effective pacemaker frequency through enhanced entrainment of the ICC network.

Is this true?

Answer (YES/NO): YES